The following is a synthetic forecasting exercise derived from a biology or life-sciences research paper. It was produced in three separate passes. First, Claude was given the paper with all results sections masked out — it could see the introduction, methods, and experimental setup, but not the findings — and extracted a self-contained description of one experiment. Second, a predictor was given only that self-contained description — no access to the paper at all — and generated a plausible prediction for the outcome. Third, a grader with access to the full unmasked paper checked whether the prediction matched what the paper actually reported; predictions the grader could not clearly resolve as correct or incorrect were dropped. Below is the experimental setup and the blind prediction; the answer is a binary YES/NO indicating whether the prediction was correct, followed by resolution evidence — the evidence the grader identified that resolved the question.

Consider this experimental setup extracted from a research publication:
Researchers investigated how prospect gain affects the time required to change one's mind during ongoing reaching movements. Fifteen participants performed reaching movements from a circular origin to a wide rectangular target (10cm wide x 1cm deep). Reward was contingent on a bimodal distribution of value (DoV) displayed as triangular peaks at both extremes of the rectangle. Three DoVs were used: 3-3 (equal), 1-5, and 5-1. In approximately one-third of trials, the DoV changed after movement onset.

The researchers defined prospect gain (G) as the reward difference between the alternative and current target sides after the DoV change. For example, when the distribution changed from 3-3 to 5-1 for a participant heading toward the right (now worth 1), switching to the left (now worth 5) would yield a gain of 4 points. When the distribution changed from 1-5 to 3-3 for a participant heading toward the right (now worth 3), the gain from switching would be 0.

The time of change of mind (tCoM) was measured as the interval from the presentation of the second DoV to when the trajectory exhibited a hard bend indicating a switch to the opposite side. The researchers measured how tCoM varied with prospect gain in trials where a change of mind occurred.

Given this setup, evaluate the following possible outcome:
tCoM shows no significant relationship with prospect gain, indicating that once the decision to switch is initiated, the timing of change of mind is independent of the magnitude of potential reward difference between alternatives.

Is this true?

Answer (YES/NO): NO